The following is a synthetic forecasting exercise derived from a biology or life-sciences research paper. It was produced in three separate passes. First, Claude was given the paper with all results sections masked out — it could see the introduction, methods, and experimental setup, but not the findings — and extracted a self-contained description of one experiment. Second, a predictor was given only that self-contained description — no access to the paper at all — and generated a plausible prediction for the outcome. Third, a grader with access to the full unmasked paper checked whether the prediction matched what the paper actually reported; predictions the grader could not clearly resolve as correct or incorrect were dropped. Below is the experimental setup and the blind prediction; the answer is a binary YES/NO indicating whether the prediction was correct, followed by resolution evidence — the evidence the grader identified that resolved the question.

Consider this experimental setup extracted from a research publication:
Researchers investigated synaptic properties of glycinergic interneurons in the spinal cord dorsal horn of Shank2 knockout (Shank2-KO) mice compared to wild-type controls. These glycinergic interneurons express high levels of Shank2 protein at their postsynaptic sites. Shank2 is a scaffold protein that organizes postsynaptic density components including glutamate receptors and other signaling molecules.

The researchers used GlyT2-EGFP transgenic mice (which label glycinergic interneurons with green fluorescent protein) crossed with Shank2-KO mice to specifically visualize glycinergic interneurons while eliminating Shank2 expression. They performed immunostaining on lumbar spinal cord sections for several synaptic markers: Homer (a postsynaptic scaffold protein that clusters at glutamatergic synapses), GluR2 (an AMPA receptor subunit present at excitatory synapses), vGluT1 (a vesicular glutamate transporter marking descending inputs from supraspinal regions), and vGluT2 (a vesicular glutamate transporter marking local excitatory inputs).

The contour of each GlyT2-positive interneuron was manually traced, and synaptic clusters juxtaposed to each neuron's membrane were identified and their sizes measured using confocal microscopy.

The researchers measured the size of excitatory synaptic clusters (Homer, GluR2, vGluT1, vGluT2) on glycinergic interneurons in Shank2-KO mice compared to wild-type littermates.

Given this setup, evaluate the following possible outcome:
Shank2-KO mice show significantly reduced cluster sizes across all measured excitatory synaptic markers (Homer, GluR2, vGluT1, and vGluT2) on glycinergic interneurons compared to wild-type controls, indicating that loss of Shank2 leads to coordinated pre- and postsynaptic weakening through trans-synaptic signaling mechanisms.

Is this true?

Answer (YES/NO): NO